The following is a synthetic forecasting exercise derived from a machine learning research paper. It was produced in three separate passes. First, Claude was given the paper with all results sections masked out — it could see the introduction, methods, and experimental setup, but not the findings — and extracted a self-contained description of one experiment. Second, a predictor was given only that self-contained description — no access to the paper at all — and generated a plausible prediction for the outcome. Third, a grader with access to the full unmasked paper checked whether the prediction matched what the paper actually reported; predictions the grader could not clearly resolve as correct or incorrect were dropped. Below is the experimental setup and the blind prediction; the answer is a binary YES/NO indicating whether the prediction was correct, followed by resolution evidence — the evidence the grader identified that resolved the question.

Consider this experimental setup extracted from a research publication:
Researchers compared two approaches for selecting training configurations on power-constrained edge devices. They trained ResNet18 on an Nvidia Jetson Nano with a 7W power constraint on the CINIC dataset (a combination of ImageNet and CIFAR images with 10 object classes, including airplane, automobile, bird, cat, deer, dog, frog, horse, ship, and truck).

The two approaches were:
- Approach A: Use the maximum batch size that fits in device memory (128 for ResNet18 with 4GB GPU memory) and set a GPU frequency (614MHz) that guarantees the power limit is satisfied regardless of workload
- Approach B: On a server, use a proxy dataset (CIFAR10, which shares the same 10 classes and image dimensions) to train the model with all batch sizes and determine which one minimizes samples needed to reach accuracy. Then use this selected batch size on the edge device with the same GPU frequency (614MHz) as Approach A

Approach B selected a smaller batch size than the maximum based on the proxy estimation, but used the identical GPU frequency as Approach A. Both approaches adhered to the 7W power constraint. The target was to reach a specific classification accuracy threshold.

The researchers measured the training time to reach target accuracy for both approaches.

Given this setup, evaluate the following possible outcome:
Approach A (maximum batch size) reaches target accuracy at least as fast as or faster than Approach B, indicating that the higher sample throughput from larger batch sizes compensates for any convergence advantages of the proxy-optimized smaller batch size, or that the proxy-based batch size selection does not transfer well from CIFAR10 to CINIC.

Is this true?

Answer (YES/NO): NO